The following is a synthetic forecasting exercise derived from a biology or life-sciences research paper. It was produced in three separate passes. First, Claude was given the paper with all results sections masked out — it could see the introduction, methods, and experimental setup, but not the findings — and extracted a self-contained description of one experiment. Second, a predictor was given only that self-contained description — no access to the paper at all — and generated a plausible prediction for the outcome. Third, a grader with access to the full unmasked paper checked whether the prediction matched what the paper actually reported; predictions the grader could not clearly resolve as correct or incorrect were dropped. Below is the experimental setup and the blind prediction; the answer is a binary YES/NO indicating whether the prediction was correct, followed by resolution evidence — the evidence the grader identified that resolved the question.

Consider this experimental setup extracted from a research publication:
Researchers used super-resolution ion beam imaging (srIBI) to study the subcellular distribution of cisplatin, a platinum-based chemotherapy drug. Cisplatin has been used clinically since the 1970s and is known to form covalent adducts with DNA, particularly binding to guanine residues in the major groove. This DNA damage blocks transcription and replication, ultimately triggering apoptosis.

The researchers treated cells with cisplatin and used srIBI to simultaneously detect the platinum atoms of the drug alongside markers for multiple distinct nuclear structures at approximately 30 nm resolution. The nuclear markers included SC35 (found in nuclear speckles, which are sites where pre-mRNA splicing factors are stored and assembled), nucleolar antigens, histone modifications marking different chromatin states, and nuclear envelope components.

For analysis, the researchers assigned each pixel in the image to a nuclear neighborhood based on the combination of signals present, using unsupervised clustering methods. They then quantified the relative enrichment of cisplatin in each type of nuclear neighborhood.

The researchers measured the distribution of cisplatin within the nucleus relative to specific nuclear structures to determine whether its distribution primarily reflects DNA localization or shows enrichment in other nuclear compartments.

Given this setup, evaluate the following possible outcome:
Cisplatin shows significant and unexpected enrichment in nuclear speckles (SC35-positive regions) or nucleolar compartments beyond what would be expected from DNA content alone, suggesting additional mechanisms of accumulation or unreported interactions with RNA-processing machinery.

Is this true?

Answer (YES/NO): YES